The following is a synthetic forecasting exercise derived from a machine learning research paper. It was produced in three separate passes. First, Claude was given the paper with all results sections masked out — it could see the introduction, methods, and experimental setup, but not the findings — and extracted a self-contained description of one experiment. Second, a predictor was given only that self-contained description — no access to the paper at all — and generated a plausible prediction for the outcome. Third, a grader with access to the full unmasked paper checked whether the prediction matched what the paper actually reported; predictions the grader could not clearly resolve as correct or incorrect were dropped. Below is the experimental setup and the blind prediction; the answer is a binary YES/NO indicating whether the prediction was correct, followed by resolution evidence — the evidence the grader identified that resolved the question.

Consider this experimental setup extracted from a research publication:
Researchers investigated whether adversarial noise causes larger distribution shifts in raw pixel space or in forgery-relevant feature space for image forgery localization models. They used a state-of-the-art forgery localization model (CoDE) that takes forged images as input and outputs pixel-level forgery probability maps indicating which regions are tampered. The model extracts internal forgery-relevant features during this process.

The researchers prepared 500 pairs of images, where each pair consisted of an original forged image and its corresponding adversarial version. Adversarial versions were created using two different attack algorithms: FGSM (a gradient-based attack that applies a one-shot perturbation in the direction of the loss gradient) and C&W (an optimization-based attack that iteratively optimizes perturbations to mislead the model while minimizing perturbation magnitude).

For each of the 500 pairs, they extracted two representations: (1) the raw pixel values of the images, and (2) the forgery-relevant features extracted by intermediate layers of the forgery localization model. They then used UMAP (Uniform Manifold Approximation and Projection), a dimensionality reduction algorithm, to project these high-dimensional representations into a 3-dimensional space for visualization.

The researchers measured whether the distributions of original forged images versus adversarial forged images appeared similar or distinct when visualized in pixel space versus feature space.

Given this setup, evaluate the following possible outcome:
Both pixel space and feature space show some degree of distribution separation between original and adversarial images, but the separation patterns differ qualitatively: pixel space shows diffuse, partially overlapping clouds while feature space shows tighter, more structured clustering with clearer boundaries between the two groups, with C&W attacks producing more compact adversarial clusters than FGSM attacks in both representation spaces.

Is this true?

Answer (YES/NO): NO